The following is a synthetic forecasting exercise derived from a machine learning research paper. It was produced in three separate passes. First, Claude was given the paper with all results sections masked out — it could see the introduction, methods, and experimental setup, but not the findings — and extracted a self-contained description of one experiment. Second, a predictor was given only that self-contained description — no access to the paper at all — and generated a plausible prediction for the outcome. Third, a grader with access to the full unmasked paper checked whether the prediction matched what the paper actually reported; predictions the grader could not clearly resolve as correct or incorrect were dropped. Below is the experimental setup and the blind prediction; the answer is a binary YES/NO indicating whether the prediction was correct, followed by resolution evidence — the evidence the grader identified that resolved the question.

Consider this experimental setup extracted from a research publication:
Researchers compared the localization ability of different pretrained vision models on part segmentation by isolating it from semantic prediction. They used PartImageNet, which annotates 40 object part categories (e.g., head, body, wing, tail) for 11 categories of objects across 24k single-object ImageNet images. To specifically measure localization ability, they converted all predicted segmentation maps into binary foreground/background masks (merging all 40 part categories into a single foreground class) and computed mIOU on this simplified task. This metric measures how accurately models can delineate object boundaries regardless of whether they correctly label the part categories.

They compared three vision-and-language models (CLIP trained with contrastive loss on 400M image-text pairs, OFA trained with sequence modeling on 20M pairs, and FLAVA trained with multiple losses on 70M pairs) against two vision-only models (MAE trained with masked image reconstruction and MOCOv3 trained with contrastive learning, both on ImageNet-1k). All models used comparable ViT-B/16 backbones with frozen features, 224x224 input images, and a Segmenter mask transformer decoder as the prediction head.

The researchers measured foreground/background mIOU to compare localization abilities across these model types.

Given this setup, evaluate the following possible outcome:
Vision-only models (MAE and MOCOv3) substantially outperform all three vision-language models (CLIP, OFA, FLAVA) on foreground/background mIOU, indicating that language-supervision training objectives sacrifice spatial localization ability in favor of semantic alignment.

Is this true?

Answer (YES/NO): NO